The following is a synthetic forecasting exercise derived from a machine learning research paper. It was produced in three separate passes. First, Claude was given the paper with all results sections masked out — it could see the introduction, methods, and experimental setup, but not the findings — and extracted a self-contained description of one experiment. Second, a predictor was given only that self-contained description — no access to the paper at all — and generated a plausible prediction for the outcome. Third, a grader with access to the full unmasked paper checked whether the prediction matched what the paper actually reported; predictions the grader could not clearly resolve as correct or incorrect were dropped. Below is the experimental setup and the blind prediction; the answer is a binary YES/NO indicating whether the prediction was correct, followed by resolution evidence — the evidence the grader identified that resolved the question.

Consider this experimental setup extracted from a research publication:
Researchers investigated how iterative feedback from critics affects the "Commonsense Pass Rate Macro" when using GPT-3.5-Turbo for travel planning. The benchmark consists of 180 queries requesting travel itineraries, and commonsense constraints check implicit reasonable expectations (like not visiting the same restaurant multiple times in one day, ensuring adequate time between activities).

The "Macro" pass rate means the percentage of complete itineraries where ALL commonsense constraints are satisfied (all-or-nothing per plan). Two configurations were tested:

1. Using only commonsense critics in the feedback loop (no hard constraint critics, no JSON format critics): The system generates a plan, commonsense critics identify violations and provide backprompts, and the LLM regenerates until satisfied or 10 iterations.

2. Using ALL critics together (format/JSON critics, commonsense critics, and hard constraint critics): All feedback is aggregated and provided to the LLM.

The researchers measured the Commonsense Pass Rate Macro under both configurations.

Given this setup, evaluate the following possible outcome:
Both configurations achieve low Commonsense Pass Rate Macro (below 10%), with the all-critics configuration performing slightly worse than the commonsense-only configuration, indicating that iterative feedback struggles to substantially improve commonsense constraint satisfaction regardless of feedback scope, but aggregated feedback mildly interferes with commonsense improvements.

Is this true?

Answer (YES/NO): NO